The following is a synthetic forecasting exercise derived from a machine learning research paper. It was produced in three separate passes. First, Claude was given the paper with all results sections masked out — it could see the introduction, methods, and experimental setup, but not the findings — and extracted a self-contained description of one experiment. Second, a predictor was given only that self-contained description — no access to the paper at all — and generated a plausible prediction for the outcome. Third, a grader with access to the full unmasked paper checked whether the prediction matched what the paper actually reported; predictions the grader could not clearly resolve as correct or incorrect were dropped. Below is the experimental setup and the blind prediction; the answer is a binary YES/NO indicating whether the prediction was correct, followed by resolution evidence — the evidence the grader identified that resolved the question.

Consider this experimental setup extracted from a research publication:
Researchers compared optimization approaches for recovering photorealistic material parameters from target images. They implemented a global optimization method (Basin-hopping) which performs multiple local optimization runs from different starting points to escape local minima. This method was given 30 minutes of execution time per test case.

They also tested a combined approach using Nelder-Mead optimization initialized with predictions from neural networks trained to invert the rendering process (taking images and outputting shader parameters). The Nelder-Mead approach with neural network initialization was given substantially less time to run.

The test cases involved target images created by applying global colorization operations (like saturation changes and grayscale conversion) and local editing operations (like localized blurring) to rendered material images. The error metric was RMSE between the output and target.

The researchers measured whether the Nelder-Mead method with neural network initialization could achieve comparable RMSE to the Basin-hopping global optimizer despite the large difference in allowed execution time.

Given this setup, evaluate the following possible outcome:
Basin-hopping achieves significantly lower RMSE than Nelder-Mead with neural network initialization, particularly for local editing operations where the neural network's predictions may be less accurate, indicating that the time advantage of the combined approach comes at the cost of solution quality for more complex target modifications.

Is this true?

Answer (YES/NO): NO